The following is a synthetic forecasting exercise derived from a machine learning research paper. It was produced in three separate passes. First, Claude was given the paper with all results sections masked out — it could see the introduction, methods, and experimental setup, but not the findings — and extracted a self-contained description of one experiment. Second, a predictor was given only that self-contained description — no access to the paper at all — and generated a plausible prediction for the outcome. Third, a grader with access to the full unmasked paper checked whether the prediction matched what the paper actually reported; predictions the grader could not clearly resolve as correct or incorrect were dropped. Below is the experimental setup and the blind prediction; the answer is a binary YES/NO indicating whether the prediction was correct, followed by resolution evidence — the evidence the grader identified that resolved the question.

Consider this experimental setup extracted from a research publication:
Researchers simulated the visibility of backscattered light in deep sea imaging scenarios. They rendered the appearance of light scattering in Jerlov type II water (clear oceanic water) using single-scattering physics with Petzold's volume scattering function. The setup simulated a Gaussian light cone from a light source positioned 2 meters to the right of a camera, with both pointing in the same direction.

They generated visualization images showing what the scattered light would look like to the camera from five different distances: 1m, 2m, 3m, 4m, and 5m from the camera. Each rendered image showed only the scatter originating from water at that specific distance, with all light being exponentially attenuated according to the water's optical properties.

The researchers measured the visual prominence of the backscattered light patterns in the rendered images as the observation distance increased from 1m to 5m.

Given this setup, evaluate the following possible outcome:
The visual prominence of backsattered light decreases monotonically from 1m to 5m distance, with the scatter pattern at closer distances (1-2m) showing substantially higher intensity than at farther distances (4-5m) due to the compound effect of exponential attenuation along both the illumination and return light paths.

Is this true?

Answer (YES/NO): YES